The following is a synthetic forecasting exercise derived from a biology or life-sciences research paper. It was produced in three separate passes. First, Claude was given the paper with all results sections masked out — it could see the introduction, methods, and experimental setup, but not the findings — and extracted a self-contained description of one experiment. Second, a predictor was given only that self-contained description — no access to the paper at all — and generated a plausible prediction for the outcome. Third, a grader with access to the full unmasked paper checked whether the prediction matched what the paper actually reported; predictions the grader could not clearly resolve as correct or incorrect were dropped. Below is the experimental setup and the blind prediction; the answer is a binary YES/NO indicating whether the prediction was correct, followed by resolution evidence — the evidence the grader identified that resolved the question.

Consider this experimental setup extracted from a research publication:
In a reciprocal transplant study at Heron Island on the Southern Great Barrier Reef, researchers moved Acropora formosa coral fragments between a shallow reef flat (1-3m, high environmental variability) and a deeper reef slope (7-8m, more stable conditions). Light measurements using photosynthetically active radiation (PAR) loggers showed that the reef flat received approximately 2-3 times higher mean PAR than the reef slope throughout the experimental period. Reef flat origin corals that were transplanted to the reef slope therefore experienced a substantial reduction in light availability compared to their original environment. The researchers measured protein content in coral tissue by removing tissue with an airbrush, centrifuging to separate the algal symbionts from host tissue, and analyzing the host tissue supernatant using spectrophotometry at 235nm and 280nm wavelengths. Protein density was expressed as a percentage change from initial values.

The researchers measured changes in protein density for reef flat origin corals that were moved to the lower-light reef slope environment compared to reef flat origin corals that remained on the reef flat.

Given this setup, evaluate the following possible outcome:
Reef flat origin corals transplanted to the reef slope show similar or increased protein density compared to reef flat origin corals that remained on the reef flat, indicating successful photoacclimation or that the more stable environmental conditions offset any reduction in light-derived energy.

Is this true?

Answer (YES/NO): NO